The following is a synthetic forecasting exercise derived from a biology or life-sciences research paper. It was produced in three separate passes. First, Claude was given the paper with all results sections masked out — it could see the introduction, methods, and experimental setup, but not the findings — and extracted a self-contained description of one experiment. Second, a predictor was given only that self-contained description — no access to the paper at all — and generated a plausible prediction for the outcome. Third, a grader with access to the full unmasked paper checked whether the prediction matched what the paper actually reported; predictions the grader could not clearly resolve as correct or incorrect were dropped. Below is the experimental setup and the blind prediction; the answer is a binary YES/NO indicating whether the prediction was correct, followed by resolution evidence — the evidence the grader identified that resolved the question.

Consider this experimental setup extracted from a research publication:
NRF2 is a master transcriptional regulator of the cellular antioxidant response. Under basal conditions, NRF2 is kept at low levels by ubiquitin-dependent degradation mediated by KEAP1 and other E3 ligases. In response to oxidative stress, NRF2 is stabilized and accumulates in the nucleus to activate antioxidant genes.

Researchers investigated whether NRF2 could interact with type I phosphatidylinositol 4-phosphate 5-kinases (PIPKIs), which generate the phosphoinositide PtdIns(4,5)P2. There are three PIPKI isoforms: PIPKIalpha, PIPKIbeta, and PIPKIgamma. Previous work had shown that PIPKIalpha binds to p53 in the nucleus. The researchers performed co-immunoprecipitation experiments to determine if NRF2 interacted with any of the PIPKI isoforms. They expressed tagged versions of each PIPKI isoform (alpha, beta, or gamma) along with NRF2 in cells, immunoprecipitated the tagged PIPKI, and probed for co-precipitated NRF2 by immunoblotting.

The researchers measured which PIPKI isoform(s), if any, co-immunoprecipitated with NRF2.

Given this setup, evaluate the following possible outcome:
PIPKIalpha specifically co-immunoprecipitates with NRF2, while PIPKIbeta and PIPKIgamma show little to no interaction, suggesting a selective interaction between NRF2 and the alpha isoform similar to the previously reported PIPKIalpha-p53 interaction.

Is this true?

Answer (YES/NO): NO